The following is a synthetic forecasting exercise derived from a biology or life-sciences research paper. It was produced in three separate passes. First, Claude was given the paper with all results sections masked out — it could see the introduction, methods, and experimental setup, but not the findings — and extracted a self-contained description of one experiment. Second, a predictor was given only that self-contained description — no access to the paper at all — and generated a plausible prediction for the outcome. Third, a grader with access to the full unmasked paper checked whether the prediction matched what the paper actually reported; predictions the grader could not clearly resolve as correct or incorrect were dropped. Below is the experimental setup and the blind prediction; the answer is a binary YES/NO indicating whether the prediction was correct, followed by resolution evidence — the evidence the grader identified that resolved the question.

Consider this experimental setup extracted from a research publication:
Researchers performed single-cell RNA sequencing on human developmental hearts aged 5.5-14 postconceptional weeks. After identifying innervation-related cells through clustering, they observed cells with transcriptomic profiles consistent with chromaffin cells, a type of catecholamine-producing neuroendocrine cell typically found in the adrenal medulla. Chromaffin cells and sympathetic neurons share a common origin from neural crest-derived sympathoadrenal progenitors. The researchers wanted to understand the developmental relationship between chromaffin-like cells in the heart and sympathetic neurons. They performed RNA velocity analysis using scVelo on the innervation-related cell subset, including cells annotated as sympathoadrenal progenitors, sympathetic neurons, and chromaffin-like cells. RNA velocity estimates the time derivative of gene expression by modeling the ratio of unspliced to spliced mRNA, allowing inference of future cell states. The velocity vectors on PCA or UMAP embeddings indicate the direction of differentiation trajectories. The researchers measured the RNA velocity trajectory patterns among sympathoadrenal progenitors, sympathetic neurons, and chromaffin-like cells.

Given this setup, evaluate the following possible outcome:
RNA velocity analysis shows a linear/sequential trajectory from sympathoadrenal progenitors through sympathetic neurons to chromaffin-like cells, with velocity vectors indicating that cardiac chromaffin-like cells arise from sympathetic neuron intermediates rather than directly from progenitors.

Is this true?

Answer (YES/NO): NO